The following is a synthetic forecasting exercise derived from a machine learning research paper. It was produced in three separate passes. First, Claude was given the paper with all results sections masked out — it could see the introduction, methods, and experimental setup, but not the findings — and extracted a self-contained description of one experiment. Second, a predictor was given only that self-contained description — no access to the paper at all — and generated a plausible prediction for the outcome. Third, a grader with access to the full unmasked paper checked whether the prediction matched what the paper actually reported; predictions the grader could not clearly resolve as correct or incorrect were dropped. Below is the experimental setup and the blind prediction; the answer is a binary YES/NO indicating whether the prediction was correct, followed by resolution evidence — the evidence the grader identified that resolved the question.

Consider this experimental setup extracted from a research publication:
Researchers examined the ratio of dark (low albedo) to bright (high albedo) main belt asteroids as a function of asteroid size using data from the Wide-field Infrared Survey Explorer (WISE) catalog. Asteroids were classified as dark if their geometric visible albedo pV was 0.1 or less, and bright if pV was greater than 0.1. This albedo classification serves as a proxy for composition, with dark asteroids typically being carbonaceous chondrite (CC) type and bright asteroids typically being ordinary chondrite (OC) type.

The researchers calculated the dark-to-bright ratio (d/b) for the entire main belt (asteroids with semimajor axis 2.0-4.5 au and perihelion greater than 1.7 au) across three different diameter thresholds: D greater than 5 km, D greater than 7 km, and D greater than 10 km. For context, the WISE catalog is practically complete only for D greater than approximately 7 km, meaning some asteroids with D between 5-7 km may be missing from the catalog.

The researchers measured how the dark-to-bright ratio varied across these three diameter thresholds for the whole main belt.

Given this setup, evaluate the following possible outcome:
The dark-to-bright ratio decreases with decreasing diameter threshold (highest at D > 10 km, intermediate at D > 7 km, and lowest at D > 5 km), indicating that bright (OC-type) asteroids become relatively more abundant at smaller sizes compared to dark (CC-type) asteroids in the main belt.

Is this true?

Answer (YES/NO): NO